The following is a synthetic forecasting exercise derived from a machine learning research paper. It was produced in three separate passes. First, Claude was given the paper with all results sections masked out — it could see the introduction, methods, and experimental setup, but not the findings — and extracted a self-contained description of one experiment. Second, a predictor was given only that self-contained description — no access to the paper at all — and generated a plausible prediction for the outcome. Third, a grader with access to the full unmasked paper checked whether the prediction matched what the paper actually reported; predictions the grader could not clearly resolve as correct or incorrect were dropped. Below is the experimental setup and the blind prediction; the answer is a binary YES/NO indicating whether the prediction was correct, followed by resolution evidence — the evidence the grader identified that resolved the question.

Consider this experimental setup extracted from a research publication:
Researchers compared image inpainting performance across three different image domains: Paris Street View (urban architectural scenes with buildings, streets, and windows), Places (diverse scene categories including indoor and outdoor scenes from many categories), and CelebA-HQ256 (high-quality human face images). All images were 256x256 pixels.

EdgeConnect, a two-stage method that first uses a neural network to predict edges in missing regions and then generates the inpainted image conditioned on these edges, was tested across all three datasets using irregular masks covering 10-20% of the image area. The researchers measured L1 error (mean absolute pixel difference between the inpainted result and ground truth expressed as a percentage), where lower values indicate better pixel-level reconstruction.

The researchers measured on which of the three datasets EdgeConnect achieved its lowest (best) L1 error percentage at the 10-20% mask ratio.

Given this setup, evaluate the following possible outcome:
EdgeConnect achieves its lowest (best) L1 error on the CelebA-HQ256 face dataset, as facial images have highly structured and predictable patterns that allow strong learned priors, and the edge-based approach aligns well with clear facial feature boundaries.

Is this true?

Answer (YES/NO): YES